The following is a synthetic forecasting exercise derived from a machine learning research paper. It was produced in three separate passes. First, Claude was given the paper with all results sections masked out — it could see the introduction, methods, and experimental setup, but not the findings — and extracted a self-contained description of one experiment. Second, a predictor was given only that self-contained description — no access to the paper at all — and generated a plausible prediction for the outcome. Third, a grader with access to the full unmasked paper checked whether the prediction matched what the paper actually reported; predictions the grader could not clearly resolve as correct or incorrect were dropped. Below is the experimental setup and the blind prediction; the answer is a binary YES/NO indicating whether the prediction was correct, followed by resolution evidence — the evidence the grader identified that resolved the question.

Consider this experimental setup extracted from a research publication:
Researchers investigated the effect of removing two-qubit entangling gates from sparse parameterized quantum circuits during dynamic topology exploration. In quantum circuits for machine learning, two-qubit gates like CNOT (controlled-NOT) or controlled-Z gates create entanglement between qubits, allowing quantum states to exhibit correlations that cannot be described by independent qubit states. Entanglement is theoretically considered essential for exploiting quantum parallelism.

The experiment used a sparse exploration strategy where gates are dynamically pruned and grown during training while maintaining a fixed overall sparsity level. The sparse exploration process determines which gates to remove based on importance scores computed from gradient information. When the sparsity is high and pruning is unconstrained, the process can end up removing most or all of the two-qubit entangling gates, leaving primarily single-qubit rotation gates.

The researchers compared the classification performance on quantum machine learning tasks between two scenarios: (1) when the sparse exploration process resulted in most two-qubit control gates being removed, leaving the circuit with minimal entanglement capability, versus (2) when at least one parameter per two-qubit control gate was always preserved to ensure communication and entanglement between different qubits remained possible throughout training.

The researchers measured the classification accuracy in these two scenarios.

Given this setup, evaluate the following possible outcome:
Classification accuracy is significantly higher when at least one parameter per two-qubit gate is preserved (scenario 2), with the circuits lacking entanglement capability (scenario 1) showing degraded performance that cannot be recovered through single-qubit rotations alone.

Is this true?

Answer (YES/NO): YES